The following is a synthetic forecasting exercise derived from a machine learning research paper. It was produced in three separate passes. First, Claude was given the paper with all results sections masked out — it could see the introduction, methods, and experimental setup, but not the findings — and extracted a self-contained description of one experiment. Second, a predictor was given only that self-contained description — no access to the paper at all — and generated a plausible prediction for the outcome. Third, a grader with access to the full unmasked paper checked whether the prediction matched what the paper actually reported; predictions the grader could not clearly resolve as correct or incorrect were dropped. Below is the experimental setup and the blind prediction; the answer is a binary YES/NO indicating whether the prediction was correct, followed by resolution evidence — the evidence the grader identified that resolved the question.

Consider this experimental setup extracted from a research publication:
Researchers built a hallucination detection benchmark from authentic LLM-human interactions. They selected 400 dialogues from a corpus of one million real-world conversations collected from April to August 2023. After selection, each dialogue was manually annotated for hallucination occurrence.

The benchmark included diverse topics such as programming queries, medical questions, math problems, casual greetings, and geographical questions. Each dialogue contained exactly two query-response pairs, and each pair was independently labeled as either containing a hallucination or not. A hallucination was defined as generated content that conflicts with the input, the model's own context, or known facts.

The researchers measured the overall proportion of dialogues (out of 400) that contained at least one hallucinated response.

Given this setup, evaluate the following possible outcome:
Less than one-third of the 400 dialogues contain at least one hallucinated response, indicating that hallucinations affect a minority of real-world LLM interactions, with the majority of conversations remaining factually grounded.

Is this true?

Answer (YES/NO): NO